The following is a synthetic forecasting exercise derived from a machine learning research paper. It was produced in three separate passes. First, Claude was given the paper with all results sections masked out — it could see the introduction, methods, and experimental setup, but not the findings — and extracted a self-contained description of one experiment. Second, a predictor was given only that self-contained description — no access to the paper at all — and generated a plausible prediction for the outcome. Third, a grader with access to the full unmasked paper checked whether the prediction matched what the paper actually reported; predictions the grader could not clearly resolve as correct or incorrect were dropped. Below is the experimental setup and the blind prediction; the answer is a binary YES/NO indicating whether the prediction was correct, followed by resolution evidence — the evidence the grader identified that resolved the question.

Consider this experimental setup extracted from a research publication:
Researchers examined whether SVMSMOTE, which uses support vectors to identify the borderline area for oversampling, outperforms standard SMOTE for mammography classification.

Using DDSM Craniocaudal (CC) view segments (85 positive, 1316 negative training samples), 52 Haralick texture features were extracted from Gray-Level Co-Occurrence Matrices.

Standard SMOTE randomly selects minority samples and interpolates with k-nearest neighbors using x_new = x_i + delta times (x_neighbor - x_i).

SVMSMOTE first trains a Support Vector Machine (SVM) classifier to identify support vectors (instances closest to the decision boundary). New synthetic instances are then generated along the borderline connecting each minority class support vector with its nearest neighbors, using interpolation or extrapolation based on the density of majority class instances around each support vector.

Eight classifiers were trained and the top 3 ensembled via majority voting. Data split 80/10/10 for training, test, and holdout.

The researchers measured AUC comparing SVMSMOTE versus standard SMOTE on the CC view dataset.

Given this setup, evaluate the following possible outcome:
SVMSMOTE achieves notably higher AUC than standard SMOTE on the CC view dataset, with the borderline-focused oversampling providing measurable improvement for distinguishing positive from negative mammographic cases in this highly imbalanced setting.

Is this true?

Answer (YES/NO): NO